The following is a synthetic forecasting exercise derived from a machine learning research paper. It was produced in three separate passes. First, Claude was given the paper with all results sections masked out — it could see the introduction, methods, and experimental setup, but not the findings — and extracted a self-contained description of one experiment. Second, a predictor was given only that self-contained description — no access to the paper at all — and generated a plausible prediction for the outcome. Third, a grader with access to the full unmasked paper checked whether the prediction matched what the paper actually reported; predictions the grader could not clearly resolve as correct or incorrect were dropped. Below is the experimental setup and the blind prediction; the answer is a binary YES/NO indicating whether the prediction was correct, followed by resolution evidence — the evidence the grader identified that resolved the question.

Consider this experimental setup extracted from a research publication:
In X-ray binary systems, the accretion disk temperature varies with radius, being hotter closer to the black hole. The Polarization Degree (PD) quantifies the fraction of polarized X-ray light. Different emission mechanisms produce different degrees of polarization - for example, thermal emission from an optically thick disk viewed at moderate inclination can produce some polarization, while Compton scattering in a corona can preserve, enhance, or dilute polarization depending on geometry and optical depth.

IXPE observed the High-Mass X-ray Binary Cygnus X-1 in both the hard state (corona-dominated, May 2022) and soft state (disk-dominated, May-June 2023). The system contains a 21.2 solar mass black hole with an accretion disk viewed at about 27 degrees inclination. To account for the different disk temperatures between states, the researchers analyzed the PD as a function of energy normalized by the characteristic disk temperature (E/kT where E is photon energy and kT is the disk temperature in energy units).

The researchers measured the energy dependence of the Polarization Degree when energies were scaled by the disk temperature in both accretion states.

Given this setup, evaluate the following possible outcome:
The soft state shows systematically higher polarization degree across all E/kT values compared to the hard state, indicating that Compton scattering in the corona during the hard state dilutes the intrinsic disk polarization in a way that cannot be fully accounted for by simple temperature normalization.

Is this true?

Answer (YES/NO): NO